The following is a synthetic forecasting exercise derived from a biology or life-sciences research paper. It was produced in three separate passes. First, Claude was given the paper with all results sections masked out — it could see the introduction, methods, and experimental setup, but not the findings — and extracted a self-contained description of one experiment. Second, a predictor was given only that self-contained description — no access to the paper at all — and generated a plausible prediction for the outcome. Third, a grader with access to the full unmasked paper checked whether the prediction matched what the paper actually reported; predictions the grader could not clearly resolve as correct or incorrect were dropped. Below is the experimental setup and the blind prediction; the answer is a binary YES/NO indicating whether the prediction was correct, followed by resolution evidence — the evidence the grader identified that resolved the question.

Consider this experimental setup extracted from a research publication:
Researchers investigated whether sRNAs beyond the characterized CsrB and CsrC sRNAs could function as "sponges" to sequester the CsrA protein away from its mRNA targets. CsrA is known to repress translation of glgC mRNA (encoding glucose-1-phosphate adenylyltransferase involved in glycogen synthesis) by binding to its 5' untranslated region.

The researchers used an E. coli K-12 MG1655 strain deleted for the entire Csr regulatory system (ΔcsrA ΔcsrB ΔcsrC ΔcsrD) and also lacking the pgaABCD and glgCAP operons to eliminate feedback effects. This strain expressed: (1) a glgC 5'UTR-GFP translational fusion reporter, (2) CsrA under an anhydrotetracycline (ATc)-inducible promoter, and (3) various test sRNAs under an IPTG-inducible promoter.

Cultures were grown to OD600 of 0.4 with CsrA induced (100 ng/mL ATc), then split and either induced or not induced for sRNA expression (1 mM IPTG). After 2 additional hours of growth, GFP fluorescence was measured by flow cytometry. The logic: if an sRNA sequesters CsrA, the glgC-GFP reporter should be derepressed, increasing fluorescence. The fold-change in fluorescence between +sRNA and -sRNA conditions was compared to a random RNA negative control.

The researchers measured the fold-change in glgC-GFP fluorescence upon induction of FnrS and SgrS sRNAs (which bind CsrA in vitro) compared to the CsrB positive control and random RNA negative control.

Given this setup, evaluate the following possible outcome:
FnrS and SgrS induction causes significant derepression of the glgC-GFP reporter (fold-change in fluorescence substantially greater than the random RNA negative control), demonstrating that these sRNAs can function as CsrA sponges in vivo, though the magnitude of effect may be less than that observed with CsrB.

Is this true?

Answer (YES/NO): YES